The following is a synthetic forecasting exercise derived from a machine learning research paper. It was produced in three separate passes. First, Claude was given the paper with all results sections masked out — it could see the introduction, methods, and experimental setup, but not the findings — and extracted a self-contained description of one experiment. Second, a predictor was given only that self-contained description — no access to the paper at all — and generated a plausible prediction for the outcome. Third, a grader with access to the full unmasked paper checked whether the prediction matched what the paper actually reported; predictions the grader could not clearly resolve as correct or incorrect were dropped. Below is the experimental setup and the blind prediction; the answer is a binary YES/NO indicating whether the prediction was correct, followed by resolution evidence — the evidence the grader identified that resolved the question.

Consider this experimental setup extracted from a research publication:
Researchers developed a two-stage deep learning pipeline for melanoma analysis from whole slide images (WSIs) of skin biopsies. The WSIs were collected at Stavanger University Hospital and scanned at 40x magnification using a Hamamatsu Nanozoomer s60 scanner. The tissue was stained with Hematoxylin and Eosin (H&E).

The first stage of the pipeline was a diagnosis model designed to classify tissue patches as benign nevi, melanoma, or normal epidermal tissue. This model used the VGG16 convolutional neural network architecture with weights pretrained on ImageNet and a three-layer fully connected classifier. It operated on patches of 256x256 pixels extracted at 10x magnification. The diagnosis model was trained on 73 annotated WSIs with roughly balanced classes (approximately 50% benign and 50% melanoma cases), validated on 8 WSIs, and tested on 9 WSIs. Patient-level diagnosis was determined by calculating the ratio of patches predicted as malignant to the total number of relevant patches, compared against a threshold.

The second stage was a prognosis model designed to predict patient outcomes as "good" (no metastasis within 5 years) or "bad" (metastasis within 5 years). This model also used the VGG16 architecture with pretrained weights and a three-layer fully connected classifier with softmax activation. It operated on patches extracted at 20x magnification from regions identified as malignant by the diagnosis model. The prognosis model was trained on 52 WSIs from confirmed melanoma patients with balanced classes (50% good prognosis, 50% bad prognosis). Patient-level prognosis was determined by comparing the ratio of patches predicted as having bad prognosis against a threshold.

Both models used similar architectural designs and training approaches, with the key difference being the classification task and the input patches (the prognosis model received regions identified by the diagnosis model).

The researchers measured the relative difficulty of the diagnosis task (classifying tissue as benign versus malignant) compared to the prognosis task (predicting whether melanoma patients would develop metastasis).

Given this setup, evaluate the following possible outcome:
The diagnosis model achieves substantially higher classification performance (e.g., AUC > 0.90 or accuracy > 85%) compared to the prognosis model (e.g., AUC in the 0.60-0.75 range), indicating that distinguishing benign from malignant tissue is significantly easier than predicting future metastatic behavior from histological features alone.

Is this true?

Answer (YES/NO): NO